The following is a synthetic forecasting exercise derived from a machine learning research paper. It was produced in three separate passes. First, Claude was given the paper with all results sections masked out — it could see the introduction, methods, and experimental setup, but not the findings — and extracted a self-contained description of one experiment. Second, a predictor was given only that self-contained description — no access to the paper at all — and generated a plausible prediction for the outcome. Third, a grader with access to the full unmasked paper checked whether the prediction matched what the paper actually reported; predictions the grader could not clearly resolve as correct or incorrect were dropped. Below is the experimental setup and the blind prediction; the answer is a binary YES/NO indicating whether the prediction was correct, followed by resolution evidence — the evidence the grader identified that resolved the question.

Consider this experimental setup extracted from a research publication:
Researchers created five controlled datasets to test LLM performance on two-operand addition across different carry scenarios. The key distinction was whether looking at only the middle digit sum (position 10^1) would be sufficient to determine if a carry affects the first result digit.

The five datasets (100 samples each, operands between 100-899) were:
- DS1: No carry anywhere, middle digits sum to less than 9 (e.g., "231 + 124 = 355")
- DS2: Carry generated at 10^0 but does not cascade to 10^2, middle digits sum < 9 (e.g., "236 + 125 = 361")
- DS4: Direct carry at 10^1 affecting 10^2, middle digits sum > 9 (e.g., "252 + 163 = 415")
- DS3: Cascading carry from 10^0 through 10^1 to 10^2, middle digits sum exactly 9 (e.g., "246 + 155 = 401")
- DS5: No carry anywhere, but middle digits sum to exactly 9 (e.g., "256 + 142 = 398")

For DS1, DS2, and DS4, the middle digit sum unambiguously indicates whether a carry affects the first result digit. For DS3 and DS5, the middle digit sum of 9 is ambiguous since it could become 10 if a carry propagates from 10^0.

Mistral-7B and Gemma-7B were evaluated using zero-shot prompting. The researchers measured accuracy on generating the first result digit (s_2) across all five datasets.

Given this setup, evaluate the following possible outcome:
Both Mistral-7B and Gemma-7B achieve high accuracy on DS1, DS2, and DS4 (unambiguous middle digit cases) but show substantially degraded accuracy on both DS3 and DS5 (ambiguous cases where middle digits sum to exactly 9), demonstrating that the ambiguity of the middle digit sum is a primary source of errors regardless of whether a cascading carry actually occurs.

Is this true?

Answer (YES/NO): YES